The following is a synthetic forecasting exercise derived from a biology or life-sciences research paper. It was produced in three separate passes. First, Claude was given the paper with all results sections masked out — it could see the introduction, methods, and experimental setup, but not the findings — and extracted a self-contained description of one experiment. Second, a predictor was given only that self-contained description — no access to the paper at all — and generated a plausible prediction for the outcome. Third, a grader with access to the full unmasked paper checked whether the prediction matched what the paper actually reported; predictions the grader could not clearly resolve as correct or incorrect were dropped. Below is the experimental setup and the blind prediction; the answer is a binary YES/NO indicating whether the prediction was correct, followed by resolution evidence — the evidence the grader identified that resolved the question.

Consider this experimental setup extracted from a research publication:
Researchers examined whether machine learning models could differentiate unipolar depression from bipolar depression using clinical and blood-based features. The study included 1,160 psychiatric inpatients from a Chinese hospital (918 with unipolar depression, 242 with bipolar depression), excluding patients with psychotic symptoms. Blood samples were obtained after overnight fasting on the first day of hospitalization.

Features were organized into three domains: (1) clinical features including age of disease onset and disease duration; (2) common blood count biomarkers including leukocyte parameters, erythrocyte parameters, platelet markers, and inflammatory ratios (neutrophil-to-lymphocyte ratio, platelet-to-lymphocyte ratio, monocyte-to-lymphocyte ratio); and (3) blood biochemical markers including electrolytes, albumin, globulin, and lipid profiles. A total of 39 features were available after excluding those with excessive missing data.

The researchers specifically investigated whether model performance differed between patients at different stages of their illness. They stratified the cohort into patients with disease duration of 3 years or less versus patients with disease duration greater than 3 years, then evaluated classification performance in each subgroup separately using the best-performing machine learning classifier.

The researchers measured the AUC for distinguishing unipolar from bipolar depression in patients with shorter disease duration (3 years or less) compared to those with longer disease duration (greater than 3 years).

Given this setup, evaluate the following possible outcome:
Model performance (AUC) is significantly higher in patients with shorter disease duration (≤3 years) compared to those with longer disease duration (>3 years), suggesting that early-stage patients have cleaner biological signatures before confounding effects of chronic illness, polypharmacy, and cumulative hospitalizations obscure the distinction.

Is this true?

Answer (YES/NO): YES